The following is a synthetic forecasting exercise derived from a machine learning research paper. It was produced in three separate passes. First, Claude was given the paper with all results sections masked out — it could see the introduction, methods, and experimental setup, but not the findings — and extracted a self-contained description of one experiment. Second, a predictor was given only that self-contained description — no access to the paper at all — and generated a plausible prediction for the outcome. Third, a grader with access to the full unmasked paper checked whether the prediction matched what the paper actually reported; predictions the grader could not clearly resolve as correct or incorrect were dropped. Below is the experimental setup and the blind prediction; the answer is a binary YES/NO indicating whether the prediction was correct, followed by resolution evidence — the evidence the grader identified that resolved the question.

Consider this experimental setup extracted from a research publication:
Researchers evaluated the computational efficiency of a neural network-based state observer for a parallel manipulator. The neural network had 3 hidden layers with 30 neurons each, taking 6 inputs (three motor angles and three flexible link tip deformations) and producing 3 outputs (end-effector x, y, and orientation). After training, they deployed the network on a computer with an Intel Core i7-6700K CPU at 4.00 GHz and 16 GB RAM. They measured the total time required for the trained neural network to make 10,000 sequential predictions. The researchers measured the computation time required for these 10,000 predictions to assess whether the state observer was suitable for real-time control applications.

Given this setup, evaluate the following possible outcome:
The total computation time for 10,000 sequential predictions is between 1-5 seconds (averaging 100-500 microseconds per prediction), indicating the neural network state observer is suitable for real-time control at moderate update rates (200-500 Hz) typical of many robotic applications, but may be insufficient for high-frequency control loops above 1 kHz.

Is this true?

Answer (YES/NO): NO